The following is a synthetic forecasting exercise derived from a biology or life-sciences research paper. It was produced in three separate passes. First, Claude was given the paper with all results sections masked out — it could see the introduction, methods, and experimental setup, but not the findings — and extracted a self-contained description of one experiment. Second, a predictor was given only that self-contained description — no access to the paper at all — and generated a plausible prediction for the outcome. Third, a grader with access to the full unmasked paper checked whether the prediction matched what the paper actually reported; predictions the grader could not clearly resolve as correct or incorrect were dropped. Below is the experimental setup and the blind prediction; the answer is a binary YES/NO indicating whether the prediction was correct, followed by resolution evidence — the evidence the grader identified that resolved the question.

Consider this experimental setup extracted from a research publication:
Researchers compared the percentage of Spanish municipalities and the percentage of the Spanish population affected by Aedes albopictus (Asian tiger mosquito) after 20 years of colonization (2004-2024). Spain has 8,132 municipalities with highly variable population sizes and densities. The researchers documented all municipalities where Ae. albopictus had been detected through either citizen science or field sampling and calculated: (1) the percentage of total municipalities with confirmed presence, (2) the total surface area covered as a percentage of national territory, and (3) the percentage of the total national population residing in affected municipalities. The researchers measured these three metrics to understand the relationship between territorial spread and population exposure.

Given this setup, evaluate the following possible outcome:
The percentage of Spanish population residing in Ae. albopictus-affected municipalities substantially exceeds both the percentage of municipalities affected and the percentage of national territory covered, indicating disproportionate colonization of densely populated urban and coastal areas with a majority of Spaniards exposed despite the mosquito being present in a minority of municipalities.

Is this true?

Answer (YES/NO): YES